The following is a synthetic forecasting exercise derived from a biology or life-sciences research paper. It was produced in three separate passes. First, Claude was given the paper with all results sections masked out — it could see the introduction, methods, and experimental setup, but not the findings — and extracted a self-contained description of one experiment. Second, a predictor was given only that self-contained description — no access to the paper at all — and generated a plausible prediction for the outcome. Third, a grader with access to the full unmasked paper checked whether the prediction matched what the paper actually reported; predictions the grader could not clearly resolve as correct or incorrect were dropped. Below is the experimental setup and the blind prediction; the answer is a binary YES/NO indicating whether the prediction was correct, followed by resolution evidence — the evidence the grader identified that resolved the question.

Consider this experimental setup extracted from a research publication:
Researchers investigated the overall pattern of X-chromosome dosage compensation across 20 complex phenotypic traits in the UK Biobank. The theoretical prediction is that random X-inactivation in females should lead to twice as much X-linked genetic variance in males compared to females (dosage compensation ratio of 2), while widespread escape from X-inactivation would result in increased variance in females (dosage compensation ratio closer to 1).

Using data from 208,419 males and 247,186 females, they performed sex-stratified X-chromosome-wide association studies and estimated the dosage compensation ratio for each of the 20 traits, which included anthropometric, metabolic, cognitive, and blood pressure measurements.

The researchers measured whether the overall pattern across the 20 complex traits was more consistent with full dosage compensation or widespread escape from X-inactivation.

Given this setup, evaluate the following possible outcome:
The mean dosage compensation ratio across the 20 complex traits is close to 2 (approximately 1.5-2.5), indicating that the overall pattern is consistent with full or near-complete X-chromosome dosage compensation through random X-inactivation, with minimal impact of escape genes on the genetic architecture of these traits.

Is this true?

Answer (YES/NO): YES